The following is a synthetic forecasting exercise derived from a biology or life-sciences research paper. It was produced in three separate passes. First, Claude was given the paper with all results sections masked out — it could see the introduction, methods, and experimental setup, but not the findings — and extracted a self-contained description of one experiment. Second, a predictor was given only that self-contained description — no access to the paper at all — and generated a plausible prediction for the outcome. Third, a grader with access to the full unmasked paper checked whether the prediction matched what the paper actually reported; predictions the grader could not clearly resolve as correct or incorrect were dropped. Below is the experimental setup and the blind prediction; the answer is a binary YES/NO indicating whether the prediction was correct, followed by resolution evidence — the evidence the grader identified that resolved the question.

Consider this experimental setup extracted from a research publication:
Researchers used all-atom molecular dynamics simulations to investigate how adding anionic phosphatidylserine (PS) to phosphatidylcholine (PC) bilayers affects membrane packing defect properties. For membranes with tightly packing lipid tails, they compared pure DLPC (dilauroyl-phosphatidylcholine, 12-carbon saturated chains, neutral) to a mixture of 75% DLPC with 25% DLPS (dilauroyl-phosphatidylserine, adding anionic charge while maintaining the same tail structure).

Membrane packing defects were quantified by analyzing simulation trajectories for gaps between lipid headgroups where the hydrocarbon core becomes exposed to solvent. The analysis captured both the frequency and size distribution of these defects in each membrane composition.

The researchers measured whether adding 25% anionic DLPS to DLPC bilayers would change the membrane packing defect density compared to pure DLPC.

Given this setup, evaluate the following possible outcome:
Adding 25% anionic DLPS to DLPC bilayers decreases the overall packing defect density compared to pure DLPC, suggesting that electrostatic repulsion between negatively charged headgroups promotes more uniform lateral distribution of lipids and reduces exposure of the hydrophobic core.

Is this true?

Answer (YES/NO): NO